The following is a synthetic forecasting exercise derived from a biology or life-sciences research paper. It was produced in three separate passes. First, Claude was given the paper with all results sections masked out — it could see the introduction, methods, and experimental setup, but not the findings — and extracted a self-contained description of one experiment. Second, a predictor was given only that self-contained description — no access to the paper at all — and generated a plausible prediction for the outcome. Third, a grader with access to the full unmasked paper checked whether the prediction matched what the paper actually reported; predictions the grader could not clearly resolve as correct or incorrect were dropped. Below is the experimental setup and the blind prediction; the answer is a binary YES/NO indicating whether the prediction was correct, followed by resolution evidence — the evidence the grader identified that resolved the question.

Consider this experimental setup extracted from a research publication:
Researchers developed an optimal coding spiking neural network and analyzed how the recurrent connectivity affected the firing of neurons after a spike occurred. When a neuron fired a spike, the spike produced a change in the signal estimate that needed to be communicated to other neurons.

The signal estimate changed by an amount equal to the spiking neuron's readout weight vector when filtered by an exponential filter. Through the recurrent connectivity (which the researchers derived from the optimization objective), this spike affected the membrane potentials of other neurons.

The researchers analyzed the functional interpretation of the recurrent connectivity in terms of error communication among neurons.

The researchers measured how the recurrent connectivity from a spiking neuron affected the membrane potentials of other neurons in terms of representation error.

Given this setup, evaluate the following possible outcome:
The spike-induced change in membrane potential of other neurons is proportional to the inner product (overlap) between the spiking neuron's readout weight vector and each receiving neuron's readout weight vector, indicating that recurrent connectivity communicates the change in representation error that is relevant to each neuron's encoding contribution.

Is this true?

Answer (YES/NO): YES